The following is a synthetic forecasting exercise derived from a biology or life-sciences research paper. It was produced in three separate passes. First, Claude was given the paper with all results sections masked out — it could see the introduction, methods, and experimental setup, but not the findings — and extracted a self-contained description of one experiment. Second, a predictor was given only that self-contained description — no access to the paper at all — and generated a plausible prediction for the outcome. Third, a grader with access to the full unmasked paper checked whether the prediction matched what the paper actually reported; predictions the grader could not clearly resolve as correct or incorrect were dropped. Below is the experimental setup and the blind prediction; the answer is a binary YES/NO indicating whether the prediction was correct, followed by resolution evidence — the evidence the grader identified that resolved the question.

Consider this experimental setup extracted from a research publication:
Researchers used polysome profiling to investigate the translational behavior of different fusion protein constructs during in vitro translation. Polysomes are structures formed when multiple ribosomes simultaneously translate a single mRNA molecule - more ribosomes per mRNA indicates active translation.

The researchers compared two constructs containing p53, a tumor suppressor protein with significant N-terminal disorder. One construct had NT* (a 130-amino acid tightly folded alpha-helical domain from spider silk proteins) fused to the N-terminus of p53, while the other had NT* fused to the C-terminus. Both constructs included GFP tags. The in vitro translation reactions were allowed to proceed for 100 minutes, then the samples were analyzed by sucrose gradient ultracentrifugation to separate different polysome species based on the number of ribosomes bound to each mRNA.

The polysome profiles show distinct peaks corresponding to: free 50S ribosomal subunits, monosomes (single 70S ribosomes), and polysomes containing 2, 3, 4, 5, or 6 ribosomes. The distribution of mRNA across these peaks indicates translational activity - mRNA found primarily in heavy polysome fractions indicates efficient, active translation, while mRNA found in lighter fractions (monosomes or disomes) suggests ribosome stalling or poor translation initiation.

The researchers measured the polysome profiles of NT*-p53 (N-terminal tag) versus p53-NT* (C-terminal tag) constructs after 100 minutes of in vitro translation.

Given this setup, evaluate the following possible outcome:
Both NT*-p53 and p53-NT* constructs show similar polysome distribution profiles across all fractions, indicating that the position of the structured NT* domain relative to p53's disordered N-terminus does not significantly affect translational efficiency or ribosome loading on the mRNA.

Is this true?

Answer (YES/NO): NO